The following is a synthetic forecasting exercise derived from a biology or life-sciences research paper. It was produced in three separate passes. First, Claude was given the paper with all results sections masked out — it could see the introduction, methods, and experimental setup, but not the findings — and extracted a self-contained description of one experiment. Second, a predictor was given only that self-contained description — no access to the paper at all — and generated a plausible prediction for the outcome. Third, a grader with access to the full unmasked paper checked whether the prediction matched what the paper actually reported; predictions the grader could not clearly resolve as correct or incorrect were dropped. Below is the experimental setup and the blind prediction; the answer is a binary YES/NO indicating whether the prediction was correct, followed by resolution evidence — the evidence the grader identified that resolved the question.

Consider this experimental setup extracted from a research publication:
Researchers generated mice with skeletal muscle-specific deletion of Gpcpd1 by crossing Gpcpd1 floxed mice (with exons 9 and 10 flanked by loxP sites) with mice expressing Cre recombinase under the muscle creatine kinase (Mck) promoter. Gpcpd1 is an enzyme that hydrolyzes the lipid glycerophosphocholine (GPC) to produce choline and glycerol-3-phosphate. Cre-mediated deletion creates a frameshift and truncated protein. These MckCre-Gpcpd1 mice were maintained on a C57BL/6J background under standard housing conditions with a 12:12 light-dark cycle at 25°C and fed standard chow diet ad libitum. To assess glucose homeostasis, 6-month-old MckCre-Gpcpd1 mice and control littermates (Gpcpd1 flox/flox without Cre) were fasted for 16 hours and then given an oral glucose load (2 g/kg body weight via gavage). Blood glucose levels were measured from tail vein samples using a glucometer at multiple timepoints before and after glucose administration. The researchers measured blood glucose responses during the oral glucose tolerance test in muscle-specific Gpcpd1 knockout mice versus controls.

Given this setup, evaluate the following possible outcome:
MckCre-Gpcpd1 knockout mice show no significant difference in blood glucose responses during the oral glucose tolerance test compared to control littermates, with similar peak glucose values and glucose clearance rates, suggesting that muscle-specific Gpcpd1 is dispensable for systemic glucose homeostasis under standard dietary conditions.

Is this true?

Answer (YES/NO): NO